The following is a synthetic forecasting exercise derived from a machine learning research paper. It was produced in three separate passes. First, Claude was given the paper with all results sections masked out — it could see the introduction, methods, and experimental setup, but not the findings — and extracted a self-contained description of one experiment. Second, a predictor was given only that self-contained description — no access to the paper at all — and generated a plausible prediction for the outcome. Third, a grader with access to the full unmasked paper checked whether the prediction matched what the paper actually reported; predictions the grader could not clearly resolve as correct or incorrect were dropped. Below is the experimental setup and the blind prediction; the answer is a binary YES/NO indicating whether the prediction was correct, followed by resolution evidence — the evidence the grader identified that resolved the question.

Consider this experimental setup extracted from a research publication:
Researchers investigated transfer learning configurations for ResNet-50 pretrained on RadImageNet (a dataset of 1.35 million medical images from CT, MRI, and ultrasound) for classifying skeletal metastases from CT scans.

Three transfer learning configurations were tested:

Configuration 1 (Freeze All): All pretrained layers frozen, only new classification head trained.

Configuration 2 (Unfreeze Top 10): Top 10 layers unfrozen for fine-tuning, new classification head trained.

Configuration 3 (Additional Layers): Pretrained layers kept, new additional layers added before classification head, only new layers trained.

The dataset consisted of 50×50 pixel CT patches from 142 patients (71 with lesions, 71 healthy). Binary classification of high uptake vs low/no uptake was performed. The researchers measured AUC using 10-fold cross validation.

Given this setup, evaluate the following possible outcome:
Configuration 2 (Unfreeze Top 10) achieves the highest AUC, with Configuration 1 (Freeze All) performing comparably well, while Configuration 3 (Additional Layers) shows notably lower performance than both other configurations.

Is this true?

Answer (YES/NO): NO